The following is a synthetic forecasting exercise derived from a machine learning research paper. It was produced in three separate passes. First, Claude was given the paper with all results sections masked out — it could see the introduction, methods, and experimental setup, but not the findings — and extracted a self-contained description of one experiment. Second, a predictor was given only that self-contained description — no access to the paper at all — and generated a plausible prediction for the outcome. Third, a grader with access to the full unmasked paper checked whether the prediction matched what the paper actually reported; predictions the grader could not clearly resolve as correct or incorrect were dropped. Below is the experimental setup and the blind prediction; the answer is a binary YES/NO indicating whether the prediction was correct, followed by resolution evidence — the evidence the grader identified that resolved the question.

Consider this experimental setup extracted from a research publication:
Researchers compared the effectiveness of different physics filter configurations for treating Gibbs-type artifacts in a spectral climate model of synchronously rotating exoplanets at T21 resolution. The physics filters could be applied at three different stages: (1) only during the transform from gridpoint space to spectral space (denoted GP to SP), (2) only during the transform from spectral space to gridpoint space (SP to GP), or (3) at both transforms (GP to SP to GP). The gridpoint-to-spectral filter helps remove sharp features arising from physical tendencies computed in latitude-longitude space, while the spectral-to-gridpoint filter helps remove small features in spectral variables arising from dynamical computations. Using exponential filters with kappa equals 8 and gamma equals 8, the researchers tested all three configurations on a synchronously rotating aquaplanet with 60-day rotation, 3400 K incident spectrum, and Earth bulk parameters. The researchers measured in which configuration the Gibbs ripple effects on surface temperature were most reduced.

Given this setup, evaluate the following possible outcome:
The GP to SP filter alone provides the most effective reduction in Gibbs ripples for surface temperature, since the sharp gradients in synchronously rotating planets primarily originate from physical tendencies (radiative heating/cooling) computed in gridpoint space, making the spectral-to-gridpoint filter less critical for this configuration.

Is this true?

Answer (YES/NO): NO